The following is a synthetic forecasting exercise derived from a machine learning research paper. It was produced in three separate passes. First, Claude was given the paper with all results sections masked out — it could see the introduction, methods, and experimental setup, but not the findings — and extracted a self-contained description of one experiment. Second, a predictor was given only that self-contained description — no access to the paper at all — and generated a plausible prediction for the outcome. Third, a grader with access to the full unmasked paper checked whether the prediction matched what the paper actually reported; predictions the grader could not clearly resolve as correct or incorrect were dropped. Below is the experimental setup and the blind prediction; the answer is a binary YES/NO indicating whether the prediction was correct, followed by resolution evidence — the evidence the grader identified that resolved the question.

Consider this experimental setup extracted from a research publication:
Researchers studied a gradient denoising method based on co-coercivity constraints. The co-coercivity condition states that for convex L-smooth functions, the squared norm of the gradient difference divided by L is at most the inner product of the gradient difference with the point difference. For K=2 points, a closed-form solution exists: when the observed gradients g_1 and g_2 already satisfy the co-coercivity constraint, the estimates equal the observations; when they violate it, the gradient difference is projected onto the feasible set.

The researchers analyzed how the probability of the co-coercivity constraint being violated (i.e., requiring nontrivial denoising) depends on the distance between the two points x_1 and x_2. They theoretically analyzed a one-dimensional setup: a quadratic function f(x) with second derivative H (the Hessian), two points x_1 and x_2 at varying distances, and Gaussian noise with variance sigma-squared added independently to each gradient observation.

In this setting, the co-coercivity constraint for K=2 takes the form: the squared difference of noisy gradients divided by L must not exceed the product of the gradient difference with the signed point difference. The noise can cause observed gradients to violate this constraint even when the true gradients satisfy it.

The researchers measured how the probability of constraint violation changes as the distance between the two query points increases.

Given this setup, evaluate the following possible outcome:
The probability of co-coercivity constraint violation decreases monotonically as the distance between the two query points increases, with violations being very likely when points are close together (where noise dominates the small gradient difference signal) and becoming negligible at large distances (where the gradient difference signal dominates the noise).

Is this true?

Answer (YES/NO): YES